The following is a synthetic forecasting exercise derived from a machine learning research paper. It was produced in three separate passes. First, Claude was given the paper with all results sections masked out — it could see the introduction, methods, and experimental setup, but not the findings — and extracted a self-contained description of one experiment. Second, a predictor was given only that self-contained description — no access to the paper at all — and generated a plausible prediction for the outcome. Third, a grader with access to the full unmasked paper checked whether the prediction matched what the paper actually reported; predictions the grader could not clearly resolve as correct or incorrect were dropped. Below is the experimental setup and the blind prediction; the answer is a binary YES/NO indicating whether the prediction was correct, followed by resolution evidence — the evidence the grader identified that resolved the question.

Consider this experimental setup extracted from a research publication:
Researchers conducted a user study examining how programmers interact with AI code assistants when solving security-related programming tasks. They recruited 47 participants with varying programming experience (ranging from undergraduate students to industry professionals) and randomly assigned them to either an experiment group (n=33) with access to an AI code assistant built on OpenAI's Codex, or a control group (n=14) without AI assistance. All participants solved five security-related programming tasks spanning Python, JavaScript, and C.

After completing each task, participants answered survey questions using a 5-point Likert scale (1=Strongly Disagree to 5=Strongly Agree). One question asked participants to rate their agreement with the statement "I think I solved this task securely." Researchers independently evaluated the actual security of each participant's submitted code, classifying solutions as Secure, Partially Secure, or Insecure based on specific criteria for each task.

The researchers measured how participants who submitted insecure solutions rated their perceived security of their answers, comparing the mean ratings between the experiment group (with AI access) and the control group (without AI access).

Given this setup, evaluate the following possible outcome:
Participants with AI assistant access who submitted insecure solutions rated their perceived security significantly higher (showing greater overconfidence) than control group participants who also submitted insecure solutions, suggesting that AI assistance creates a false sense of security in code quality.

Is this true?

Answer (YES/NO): YES